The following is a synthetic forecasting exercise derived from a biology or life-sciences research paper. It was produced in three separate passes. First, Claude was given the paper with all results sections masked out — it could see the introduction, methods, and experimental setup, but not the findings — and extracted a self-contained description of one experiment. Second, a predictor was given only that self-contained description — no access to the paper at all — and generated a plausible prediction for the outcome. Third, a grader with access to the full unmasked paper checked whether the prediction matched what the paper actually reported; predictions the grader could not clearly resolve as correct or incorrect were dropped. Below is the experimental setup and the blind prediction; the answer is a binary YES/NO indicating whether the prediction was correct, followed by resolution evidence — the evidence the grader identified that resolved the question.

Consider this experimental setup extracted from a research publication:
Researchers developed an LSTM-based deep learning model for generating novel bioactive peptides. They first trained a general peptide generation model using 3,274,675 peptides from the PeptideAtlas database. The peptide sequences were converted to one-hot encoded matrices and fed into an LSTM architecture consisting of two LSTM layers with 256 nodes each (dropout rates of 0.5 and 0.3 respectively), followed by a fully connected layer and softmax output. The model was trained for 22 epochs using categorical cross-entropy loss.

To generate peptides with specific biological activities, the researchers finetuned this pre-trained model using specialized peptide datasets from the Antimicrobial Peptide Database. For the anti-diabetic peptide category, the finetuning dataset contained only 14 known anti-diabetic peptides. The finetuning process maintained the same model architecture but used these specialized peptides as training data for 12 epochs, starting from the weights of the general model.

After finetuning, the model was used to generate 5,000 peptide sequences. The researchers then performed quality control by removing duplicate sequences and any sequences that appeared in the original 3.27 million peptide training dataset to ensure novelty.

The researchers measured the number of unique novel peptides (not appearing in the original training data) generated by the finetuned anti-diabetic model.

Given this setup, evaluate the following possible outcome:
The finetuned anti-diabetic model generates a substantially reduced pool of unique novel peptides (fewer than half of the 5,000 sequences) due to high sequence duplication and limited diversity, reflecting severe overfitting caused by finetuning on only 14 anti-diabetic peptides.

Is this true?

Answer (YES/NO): NO